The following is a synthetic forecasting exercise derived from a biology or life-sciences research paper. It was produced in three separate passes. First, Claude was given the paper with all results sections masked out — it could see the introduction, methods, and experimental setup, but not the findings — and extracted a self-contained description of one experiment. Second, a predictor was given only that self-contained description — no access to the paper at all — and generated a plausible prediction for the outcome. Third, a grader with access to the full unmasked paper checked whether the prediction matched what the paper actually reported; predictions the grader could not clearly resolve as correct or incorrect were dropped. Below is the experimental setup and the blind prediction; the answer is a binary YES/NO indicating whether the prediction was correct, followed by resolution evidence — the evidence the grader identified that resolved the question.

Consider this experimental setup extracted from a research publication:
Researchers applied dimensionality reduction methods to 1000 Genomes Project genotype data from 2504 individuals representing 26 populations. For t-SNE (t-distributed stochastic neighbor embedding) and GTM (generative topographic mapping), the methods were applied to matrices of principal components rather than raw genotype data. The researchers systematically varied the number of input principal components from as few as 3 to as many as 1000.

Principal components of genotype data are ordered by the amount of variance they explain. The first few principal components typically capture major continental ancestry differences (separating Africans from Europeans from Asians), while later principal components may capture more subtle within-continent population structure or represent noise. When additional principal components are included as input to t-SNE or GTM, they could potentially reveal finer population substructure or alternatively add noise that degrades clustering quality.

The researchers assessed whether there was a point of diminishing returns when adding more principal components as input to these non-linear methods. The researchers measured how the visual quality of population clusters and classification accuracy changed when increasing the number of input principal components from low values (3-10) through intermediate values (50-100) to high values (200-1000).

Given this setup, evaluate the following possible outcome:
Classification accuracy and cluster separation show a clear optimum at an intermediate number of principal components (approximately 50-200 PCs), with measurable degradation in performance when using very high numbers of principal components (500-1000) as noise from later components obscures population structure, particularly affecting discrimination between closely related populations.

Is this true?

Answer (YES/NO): NO